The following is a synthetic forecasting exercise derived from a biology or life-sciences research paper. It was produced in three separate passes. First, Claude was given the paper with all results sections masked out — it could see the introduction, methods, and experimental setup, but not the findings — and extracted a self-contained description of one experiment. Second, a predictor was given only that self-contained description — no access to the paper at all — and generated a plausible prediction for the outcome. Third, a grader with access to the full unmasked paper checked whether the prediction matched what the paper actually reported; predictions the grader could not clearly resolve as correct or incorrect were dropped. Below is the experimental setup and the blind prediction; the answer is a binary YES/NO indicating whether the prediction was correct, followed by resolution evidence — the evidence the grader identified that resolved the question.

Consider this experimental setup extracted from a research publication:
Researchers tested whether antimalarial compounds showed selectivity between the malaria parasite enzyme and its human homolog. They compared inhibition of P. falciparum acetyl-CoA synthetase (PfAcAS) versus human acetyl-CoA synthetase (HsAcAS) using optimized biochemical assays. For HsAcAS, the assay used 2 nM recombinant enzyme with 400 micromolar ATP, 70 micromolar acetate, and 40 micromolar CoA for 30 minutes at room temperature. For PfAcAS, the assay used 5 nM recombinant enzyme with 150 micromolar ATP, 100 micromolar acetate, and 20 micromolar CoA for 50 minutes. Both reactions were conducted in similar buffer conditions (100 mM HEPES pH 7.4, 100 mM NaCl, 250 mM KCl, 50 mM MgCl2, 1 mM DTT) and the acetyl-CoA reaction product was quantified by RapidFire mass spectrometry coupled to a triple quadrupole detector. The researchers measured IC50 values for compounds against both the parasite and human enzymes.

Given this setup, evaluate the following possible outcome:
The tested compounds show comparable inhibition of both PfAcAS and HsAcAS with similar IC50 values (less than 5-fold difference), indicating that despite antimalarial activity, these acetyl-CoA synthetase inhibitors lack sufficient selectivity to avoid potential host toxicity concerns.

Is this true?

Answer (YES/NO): NO